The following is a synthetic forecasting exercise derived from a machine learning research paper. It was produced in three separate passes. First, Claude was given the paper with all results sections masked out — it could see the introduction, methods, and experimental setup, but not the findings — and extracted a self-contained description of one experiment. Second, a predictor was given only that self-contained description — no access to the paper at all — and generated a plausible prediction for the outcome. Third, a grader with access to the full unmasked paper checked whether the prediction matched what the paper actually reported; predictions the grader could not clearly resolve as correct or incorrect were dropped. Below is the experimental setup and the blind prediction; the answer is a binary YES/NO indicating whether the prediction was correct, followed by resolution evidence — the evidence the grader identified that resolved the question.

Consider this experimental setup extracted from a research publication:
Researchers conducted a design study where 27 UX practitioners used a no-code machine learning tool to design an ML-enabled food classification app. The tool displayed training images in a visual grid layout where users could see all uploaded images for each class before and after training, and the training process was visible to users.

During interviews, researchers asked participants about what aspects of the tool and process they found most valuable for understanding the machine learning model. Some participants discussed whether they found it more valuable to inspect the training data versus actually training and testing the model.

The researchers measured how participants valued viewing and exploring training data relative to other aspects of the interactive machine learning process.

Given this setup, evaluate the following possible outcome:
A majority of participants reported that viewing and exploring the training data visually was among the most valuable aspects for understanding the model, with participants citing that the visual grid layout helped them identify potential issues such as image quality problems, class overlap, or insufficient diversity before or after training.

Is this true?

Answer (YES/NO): NO